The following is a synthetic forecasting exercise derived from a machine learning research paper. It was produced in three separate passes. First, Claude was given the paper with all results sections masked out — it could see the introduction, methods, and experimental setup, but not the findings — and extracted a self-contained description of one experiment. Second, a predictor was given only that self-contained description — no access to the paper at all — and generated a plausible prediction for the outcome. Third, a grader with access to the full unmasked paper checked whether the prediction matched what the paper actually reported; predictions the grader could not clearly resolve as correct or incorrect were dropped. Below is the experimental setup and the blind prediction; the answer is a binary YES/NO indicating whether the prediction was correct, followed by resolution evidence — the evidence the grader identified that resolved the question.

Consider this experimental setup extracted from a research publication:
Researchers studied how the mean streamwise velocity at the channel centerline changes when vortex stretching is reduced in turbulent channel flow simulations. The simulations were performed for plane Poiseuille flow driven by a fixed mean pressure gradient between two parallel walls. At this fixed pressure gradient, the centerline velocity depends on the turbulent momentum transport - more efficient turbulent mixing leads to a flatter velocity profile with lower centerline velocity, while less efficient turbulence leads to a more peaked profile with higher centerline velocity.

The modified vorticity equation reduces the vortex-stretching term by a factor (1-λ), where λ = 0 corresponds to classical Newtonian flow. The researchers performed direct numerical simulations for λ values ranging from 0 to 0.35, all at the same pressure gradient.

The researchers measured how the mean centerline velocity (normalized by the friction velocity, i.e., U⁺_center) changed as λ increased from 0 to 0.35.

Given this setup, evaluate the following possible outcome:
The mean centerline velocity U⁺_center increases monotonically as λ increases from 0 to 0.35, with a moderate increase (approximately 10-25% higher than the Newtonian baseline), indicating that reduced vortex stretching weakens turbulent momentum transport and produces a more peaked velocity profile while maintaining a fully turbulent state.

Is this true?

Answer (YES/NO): NO